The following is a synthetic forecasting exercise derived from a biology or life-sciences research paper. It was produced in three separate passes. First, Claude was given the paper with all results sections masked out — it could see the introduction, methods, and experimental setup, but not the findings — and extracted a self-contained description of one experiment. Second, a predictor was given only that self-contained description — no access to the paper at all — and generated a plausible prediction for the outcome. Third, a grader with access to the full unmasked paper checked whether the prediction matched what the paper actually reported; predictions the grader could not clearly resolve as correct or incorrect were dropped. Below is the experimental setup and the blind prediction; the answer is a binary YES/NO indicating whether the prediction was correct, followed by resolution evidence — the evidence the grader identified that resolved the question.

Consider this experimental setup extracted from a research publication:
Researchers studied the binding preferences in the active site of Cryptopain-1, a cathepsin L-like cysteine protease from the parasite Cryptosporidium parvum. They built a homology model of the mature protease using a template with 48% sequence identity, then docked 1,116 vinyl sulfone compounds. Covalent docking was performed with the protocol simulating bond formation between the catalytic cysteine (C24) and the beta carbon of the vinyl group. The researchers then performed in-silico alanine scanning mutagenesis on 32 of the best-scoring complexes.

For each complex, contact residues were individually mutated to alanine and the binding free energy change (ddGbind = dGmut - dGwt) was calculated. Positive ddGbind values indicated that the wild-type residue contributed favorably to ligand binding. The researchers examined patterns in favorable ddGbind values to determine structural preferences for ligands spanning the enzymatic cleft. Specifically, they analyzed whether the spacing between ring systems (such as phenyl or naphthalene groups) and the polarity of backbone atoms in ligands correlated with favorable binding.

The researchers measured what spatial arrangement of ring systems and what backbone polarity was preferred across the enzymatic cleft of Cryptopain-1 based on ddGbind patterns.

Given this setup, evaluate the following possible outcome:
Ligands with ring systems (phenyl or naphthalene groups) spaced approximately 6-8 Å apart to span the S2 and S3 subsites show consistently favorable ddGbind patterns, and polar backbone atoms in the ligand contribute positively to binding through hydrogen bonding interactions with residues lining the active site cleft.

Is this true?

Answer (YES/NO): NO